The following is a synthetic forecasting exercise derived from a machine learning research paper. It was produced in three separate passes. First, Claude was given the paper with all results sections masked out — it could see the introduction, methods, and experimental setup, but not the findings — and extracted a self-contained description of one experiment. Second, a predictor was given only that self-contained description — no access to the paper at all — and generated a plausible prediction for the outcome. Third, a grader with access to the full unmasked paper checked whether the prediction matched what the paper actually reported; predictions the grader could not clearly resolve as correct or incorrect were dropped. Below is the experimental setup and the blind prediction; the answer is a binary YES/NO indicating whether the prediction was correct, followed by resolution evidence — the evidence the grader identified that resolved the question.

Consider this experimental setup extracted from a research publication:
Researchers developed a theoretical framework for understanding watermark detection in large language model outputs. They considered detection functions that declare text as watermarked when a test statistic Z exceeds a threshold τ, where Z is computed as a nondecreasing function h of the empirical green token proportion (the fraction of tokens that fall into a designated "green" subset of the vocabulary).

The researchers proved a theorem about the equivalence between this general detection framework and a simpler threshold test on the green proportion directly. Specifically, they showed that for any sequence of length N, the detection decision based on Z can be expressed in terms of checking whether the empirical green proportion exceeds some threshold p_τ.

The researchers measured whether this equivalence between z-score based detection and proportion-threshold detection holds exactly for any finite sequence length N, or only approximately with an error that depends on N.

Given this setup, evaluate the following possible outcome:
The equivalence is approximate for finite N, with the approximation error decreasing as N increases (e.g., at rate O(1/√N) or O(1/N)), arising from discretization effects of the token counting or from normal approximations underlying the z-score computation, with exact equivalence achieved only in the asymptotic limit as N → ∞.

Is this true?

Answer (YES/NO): NO